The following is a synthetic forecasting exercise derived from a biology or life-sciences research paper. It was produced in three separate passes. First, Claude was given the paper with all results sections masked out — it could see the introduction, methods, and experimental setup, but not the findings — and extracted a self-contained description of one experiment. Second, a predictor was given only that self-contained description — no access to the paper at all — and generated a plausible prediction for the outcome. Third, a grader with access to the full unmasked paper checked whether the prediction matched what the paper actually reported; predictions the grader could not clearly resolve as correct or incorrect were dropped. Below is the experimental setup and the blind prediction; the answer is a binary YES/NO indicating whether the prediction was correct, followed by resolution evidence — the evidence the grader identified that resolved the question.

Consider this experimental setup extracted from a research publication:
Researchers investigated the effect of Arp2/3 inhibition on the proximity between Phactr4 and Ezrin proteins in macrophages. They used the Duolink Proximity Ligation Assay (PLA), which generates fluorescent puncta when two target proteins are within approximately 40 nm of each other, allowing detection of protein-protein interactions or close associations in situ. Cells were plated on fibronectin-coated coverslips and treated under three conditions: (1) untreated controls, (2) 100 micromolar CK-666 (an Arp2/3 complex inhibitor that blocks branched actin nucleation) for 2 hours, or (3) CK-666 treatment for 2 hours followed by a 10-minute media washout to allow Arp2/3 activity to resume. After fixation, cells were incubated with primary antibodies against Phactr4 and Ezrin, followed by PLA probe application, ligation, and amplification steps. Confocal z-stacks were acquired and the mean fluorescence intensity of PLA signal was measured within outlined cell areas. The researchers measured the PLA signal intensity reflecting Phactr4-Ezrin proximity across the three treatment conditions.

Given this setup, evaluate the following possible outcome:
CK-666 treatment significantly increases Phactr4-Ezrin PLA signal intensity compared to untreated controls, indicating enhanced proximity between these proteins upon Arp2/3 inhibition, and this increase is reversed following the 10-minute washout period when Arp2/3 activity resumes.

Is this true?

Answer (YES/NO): NO